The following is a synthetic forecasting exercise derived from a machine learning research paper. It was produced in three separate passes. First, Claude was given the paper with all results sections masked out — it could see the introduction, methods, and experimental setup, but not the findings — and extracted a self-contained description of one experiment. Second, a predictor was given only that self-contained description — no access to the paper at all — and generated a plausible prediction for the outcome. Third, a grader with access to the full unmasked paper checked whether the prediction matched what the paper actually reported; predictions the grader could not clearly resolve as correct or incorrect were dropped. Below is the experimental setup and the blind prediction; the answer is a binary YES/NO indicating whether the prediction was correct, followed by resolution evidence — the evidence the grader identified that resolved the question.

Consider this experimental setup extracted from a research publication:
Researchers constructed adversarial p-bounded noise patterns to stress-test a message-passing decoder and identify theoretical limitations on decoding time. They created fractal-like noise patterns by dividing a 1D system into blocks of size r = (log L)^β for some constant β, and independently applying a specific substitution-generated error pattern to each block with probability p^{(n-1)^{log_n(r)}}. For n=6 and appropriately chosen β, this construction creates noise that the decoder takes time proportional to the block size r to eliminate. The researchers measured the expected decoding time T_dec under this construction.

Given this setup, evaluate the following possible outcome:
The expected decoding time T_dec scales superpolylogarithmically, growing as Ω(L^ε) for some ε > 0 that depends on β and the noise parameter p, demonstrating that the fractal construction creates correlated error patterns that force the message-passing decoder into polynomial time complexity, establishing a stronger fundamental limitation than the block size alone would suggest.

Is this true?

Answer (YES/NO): NO